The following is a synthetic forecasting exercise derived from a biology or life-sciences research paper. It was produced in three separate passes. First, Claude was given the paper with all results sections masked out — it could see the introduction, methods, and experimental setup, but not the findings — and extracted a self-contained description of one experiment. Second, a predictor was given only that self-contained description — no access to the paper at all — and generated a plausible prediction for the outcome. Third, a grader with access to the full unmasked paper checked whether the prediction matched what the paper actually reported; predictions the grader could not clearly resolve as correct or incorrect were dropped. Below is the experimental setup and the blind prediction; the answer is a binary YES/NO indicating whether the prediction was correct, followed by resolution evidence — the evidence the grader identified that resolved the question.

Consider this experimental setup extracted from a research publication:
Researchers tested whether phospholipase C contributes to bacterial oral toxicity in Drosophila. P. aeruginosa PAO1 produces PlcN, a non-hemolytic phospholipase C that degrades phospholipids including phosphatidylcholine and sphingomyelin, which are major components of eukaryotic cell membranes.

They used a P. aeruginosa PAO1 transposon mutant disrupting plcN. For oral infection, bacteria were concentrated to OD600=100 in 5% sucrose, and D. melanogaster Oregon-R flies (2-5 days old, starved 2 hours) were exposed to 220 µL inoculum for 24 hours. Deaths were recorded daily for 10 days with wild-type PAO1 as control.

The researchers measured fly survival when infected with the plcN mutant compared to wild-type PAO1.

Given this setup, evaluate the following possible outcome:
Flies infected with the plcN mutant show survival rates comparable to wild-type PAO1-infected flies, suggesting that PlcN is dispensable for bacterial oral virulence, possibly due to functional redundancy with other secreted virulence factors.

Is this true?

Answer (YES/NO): NO